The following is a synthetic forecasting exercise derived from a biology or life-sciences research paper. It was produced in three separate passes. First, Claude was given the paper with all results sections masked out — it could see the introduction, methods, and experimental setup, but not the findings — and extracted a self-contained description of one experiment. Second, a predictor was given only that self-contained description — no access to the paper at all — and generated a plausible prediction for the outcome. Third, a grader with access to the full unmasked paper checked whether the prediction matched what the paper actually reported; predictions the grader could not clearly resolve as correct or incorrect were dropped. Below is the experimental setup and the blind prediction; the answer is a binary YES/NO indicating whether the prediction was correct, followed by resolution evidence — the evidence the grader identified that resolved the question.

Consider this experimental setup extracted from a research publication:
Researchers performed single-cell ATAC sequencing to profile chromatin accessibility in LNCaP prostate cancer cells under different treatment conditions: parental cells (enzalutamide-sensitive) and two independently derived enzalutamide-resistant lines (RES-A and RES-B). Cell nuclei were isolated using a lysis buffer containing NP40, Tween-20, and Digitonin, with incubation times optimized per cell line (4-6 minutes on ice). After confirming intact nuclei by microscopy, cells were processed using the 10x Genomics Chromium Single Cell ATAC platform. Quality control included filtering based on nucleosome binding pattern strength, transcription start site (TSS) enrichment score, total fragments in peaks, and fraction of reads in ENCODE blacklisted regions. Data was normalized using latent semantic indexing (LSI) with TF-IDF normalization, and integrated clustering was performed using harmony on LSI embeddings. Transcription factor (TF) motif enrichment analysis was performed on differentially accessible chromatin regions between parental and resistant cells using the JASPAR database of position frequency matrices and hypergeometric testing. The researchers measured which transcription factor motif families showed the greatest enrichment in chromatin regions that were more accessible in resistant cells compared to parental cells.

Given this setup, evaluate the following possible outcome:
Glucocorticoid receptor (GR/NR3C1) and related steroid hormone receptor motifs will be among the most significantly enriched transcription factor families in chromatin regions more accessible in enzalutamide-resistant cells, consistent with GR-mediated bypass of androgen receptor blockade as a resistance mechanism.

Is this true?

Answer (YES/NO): NO